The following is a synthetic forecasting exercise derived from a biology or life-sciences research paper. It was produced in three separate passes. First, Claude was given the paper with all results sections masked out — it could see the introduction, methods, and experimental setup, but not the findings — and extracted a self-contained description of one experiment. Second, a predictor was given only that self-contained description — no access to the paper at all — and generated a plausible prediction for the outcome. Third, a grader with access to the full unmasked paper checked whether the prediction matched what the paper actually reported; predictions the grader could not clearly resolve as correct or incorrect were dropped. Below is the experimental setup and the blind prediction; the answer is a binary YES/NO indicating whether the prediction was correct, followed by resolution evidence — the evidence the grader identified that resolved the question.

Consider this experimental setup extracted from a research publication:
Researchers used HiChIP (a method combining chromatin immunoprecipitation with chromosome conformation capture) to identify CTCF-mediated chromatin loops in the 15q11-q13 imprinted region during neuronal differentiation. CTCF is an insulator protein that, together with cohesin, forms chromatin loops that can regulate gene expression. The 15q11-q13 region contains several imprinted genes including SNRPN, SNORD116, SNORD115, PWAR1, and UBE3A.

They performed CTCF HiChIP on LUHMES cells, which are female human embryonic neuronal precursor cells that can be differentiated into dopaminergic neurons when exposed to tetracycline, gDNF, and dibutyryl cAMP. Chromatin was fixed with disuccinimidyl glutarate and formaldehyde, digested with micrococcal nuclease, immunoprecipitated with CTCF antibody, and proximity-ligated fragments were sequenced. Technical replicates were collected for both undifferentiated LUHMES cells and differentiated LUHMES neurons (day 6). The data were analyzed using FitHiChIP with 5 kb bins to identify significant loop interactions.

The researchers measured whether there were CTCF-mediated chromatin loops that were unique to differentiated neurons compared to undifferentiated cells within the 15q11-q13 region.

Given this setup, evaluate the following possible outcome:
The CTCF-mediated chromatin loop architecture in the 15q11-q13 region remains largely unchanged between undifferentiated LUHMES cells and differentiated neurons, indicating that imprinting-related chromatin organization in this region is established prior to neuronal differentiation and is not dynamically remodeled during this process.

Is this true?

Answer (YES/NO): NO